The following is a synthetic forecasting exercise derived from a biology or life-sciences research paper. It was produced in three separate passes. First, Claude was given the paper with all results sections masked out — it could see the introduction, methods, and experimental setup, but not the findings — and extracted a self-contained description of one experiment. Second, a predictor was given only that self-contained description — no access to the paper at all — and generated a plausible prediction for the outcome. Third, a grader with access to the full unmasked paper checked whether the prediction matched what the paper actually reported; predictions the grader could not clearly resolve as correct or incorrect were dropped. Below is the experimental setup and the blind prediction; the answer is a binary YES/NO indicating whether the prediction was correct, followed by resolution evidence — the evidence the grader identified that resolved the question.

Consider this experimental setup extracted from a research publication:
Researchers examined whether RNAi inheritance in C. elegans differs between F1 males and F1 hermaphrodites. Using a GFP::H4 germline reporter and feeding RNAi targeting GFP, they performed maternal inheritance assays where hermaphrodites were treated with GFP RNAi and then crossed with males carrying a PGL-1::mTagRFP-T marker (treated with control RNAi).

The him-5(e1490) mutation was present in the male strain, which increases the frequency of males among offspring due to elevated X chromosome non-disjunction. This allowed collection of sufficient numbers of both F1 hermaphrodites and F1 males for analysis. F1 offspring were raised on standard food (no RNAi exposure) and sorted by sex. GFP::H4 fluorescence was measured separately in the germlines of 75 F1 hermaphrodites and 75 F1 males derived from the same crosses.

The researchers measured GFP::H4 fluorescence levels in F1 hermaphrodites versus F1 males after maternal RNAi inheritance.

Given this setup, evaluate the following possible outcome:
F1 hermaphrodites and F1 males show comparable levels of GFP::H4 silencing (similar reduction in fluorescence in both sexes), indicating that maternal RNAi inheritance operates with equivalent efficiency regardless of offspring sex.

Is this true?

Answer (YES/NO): YES